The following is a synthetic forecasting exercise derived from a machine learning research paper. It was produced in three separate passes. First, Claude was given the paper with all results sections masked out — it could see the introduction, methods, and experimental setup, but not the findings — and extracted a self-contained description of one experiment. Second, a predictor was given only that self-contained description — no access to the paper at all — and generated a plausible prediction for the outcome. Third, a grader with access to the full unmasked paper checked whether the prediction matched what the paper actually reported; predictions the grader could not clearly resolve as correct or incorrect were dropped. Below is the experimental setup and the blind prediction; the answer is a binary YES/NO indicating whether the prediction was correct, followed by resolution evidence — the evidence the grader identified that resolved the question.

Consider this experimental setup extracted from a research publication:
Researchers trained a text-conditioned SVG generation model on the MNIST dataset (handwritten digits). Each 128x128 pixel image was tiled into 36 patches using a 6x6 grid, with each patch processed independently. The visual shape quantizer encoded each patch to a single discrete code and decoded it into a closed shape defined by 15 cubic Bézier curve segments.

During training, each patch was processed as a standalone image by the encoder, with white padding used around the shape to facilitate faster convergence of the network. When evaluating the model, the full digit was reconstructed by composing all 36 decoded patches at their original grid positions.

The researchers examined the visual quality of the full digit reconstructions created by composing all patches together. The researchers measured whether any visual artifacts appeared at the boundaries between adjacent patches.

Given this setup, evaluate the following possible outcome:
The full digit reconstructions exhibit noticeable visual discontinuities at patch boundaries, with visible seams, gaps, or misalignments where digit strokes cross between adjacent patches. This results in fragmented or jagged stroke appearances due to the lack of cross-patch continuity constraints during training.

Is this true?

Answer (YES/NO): NO